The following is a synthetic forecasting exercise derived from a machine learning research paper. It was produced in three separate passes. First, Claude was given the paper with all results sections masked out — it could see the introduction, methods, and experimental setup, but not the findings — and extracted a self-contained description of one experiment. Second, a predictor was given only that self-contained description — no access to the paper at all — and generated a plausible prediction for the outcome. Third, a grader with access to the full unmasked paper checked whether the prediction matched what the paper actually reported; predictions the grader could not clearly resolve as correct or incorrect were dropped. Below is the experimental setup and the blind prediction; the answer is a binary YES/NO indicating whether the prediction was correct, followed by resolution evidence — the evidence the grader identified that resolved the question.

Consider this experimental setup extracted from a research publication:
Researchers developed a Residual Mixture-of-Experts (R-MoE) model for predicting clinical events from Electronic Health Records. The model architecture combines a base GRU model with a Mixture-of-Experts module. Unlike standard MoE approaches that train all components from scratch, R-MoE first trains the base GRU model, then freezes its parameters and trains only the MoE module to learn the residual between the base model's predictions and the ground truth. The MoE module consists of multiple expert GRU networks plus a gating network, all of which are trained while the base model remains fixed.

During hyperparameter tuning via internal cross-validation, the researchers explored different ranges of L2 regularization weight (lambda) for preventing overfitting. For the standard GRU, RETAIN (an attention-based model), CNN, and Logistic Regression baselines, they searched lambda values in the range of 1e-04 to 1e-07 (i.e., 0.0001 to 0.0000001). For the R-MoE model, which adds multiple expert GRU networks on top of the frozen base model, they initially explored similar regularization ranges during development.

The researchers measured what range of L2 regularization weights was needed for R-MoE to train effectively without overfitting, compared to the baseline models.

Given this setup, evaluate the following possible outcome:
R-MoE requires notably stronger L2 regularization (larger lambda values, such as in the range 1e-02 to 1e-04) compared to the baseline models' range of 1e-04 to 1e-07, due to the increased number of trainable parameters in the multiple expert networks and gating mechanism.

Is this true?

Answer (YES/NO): NO